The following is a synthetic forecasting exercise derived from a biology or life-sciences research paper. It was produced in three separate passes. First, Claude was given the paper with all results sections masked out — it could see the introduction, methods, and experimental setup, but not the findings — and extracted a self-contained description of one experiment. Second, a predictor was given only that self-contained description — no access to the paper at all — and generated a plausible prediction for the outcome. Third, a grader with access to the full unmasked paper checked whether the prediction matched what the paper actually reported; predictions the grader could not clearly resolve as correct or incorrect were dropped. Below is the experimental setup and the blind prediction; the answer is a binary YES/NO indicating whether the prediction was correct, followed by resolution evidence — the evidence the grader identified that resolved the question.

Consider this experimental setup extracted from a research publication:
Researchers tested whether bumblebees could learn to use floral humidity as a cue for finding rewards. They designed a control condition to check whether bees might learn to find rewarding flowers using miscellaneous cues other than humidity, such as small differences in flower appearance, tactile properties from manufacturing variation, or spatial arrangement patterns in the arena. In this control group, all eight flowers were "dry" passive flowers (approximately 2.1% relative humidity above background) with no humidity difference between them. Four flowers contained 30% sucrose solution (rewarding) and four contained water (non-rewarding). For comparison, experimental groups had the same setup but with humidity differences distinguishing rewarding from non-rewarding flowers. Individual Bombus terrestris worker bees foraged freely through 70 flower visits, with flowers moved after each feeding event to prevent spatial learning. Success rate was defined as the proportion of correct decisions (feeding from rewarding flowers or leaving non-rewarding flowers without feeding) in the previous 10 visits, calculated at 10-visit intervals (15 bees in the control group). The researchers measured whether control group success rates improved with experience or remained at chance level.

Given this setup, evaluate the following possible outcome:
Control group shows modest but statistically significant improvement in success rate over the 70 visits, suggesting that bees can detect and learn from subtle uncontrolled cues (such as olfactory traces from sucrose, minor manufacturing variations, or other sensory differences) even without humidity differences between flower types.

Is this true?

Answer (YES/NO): YES